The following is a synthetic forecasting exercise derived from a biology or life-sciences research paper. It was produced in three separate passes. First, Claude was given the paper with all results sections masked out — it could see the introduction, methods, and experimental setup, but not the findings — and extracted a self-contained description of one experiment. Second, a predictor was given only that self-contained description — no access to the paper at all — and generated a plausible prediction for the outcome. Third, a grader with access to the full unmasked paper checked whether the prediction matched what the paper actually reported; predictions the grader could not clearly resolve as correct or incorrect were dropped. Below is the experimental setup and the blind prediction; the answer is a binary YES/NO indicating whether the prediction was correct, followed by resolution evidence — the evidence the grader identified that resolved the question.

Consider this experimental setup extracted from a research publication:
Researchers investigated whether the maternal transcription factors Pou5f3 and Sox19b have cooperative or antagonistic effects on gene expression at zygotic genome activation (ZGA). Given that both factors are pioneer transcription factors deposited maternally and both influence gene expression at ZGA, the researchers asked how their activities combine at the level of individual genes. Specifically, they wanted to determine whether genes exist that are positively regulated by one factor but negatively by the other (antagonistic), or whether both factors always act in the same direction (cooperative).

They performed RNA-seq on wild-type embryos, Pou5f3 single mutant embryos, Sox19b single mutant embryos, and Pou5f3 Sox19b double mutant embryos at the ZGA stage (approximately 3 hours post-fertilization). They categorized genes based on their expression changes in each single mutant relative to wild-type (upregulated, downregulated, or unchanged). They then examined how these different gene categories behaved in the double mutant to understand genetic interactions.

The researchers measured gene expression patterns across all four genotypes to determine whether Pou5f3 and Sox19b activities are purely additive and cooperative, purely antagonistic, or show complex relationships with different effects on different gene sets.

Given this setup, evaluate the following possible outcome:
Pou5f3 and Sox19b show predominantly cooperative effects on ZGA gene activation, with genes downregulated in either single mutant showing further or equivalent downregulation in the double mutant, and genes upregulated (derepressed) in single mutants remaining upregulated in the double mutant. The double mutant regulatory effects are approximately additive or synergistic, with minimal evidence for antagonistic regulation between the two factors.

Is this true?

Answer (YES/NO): NO